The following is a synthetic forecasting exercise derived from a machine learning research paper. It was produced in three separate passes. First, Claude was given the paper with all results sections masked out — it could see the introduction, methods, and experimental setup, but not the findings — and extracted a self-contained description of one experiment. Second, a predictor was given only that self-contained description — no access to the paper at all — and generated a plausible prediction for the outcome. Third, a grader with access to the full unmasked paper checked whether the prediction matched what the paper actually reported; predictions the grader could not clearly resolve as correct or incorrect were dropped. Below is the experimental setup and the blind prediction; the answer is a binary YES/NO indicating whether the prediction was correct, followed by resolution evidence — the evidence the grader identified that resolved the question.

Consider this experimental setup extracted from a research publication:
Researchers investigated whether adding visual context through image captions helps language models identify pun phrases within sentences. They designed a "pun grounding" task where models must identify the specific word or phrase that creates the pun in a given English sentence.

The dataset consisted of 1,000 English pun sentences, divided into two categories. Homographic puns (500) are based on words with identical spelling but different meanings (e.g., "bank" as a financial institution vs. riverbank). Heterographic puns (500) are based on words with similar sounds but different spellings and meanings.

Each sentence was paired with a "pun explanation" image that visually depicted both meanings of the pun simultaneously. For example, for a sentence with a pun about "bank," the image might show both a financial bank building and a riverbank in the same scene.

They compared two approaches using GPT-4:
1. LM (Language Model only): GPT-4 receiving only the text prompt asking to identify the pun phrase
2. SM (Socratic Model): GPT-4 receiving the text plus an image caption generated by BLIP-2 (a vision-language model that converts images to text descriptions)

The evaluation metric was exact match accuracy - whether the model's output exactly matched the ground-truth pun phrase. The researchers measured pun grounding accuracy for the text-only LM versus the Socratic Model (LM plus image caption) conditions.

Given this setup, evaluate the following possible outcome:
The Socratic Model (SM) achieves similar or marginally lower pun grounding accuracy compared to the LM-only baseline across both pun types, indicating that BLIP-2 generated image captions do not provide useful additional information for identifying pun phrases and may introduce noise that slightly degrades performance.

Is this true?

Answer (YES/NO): NO